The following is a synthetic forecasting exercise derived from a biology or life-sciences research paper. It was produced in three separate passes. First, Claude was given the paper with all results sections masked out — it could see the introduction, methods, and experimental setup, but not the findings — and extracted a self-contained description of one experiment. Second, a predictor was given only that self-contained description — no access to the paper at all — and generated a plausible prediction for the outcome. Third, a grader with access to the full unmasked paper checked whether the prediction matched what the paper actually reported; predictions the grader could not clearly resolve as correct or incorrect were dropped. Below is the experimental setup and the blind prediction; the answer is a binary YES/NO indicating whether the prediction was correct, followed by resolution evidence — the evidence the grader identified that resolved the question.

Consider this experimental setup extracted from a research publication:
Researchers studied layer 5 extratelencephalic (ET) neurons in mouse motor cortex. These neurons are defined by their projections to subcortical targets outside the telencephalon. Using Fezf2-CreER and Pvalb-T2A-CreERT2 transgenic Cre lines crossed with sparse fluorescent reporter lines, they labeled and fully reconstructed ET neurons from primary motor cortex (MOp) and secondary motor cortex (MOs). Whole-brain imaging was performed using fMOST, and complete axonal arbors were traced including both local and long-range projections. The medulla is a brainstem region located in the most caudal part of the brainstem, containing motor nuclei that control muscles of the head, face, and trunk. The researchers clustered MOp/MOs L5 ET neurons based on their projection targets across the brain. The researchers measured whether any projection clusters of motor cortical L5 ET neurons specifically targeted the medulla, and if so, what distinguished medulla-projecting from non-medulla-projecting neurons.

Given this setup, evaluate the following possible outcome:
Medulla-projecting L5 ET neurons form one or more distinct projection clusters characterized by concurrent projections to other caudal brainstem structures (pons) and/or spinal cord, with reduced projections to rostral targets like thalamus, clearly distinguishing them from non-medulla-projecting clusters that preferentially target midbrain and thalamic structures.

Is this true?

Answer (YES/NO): NO